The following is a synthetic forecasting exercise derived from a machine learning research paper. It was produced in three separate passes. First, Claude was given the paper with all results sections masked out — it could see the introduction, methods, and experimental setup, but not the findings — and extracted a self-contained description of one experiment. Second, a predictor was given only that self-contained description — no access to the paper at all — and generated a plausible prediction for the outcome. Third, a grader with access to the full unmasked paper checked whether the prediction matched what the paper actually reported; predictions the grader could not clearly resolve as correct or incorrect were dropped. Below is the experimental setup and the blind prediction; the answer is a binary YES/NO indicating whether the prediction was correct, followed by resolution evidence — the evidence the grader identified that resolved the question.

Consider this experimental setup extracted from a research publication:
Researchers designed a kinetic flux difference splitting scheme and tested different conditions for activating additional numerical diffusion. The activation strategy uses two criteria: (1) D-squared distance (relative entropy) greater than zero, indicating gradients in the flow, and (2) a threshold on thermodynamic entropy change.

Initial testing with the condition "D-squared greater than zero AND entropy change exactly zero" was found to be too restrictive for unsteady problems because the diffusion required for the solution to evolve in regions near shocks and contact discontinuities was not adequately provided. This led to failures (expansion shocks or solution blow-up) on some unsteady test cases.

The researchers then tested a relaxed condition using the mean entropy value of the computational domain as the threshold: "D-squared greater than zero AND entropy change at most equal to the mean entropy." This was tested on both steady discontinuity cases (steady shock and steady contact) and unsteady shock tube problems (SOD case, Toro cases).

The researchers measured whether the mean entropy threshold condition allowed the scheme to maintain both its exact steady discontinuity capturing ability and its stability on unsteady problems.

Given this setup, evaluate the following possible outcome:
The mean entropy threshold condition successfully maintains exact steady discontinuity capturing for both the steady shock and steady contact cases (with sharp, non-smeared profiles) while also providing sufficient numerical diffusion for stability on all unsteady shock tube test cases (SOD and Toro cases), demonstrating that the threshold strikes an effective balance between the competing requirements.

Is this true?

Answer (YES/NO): YES